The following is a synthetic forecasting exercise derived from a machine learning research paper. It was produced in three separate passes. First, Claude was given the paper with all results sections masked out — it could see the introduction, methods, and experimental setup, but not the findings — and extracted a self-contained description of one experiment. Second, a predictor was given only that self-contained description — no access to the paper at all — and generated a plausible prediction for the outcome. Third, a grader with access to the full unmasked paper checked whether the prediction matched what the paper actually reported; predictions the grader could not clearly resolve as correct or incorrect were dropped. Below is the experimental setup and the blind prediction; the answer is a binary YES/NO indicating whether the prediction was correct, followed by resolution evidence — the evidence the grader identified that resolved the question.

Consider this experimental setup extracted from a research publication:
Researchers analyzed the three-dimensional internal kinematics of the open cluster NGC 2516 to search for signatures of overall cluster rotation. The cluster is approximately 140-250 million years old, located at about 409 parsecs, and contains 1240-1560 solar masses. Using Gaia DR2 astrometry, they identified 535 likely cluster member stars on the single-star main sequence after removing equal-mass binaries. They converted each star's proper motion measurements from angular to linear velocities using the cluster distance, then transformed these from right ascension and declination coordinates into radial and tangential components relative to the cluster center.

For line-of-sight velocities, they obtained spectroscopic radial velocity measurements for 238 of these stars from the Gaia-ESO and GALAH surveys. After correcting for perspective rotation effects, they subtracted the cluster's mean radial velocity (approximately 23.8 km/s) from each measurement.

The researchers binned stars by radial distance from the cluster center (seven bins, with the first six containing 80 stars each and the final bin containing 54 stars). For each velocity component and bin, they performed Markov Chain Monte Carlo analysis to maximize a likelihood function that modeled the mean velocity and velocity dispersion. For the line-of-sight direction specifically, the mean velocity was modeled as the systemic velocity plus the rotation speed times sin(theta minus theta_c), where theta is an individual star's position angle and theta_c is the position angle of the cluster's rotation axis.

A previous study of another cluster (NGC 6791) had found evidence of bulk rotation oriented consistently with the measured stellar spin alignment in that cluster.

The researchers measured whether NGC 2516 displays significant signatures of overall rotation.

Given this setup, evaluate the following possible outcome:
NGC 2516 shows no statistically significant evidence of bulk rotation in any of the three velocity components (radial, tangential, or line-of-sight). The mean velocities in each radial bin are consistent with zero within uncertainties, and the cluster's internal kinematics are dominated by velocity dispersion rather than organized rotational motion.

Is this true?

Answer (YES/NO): NO